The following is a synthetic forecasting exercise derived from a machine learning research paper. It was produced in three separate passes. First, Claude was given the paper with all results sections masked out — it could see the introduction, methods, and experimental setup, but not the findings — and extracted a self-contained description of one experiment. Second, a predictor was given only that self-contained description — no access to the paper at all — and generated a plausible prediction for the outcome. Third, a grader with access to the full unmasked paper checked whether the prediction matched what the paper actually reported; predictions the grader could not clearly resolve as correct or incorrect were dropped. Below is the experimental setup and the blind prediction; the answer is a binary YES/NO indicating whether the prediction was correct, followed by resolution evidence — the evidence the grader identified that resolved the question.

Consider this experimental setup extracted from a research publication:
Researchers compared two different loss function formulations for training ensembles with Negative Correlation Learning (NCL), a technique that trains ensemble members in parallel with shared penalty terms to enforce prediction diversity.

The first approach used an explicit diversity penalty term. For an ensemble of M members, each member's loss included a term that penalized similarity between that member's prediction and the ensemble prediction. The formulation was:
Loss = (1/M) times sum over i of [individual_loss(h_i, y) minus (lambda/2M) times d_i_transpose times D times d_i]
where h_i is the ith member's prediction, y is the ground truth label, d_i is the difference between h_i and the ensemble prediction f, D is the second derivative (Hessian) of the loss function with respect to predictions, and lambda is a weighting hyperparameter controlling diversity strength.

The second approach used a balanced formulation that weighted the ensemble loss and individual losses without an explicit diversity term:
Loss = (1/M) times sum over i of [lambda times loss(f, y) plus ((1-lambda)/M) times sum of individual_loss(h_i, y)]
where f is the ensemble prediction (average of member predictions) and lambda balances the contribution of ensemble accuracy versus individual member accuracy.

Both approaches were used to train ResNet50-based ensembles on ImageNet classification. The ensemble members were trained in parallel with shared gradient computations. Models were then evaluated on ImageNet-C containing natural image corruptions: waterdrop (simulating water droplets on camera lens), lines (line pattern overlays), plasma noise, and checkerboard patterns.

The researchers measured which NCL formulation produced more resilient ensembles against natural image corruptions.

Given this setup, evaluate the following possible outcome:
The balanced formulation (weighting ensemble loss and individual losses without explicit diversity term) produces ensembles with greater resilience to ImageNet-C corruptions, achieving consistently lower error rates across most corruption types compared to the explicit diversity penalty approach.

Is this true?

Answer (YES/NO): YES